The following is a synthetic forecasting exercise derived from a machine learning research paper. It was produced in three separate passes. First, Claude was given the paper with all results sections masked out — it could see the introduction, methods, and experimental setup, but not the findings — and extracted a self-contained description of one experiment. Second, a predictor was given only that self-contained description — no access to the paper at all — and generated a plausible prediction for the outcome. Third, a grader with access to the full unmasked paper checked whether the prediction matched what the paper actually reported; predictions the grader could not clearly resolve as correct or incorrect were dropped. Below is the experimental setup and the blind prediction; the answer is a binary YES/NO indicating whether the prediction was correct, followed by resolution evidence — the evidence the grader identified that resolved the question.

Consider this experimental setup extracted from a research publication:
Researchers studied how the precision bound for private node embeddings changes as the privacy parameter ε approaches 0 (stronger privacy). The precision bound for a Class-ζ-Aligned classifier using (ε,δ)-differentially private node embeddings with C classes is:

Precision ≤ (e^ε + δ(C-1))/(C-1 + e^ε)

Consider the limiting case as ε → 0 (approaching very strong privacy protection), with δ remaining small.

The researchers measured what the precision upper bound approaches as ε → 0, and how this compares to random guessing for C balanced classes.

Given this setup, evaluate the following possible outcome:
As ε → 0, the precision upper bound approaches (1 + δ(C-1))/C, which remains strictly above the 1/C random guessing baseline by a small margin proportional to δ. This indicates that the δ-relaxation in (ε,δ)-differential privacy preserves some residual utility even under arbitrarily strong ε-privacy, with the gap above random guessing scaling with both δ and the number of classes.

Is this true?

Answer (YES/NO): NO